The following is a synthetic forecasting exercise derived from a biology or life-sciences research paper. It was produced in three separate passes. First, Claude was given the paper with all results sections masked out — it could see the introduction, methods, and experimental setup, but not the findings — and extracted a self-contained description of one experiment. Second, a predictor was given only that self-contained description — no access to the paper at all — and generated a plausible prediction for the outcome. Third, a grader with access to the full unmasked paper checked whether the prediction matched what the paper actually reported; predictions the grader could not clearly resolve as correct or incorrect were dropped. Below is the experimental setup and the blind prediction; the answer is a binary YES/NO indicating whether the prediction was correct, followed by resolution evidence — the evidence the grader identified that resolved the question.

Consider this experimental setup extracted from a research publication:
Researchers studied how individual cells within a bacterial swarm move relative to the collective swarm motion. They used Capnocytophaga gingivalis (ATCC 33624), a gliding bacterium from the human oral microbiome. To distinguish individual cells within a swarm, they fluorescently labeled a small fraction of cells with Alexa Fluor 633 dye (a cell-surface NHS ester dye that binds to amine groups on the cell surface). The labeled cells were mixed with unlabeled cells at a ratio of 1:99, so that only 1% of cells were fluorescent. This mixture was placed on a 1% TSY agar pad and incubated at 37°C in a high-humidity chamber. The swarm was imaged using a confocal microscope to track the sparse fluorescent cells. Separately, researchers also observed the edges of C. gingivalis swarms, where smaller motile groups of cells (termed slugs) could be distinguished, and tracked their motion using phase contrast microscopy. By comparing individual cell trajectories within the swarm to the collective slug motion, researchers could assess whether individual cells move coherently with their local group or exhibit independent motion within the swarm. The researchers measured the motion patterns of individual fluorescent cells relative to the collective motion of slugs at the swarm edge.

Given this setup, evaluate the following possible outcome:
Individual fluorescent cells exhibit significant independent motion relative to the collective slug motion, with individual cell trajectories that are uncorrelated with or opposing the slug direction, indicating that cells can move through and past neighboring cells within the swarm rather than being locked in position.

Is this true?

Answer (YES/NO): NO